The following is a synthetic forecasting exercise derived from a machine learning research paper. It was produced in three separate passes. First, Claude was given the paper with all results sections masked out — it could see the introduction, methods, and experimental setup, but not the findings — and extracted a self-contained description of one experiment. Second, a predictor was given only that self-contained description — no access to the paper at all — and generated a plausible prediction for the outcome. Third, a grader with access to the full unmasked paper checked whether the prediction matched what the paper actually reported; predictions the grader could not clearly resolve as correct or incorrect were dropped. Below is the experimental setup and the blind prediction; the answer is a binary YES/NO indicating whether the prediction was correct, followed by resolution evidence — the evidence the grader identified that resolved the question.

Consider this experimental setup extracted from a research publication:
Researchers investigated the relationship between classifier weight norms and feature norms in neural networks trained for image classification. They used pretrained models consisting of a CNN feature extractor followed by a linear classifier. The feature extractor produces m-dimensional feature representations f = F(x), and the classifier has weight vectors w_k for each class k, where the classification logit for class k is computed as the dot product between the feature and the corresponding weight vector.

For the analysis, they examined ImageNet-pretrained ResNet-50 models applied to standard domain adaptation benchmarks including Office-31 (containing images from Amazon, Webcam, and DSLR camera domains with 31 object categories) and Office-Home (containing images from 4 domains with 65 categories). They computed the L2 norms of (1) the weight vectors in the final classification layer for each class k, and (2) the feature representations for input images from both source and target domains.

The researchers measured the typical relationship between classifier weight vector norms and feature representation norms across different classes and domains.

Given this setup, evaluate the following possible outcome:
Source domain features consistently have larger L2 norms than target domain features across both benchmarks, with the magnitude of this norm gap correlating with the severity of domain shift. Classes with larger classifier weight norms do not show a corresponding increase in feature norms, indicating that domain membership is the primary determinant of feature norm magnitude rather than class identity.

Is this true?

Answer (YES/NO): NO